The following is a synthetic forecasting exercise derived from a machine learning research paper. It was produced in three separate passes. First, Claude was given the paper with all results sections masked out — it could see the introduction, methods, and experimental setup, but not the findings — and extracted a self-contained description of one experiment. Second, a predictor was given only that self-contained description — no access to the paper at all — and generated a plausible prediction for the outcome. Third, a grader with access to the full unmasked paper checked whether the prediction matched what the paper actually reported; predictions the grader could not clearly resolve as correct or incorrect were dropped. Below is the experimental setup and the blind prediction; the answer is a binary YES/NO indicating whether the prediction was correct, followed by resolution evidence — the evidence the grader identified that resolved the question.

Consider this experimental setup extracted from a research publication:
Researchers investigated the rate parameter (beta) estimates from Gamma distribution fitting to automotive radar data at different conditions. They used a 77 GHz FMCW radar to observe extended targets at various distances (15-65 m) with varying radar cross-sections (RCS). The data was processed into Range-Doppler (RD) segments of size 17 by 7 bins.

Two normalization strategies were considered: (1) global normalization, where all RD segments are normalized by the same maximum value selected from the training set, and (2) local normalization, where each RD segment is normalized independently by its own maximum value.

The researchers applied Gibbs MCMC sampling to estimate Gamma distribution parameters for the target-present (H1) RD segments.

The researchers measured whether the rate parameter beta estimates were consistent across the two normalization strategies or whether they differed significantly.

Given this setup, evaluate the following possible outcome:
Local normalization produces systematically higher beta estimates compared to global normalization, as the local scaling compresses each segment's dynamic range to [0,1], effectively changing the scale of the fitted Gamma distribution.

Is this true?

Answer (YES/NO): NO